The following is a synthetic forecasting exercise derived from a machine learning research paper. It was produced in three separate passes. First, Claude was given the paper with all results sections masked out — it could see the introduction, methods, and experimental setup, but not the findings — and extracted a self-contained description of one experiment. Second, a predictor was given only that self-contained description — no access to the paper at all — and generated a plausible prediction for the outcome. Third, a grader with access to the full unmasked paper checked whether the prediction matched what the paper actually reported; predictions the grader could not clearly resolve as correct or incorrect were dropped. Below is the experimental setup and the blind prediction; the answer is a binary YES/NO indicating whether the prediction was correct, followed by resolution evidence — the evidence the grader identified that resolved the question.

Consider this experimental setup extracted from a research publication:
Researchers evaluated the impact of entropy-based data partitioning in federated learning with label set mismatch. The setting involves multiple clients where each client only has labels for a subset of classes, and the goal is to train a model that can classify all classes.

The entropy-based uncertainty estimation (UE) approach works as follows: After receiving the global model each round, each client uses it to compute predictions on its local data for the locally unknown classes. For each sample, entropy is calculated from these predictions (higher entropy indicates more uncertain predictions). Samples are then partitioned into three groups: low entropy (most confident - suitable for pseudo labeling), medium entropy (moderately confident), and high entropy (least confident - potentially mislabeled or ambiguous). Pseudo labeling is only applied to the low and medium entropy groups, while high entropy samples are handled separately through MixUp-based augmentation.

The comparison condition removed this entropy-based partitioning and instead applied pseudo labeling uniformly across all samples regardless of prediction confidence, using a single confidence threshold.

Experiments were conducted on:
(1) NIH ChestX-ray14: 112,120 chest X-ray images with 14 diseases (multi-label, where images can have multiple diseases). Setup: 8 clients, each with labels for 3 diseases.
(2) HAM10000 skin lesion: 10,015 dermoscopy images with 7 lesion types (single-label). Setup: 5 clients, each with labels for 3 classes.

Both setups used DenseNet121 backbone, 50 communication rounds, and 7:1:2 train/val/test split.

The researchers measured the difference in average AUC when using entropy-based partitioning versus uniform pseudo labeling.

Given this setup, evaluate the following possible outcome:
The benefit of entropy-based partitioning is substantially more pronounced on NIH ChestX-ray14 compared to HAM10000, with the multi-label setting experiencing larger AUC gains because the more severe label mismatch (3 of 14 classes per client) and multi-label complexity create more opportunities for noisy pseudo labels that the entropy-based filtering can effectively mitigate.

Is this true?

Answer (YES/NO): YES